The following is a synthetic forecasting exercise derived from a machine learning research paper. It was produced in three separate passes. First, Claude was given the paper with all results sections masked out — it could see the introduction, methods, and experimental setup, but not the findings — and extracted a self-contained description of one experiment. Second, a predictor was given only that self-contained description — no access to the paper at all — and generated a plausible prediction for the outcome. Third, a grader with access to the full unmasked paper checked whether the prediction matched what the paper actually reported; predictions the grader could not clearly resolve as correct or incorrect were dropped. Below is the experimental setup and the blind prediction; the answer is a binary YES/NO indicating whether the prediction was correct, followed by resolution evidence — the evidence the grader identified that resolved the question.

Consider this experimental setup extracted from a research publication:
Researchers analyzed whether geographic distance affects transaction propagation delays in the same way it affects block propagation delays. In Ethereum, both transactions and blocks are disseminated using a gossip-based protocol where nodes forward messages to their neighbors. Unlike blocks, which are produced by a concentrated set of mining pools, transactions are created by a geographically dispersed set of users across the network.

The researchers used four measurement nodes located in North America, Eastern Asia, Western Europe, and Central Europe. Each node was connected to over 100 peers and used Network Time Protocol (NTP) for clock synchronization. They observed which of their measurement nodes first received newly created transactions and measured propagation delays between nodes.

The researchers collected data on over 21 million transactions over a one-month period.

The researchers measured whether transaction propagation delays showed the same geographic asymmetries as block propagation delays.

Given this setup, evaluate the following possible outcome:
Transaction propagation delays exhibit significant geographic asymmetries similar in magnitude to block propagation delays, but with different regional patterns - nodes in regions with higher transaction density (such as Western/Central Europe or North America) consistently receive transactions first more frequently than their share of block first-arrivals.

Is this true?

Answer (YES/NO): NO